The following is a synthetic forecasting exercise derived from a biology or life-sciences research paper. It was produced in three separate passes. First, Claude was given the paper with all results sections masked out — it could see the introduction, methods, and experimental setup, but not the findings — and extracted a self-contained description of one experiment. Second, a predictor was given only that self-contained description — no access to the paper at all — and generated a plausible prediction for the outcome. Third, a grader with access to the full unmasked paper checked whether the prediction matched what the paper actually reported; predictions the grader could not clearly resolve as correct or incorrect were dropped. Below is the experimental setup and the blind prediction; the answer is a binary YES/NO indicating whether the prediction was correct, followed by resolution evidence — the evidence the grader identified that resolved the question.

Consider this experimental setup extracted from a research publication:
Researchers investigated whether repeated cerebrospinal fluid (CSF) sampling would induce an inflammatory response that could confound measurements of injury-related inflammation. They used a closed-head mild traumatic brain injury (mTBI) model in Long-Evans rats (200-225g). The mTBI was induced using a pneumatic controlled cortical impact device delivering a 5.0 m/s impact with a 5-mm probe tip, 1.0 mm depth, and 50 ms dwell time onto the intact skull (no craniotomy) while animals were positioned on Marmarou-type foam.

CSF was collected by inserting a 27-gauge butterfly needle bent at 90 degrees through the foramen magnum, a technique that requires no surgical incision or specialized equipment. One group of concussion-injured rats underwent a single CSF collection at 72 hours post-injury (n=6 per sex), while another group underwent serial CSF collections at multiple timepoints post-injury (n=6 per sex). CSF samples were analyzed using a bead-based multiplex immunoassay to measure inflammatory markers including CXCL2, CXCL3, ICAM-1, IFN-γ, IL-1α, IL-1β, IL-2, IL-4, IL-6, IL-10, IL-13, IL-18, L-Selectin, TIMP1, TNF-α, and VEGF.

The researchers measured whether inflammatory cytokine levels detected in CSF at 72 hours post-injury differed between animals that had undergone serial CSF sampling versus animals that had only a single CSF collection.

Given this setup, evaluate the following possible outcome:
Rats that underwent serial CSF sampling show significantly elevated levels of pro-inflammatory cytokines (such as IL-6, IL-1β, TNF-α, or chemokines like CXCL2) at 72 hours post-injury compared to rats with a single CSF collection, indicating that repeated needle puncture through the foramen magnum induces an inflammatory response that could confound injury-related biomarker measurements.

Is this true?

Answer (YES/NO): NO